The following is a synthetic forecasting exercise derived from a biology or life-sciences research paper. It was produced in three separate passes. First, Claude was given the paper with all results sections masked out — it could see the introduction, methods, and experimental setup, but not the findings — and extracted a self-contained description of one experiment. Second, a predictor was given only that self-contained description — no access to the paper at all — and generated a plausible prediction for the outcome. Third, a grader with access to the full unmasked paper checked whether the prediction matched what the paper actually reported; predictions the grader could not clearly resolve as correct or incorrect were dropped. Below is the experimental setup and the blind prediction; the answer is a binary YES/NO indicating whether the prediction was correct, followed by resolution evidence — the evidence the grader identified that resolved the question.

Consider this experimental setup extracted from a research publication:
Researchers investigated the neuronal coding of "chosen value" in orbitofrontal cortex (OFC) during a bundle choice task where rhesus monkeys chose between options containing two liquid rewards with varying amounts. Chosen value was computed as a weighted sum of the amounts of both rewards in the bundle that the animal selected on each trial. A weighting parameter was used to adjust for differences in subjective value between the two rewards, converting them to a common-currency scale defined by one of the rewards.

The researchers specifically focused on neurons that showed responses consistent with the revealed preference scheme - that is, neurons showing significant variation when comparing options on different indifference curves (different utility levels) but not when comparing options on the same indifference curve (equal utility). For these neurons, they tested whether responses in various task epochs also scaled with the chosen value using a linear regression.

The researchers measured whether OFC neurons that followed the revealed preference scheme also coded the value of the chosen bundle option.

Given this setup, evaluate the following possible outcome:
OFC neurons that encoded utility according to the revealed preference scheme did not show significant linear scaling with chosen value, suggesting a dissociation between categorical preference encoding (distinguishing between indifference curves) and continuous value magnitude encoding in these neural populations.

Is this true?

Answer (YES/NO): NO